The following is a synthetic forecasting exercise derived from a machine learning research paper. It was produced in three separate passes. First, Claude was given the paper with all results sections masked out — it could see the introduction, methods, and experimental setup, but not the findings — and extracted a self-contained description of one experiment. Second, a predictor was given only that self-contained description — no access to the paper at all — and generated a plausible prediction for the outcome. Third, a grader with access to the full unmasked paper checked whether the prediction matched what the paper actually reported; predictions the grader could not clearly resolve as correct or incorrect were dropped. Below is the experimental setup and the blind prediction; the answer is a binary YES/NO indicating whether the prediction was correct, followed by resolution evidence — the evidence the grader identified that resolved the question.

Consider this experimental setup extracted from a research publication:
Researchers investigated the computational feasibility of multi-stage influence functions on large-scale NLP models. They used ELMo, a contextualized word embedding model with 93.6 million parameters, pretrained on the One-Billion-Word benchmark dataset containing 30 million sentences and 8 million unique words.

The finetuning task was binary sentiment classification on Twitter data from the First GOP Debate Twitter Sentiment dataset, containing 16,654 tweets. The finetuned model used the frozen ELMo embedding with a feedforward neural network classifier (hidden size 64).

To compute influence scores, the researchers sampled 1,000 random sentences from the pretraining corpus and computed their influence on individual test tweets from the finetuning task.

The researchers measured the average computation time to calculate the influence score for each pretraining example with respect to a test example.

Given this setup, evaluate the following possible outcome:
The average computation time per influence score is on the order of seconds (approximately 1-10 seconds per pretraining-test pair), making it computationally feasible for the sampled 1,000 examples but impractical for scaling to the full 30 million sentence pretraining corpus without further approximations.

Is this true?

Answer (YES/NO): YES